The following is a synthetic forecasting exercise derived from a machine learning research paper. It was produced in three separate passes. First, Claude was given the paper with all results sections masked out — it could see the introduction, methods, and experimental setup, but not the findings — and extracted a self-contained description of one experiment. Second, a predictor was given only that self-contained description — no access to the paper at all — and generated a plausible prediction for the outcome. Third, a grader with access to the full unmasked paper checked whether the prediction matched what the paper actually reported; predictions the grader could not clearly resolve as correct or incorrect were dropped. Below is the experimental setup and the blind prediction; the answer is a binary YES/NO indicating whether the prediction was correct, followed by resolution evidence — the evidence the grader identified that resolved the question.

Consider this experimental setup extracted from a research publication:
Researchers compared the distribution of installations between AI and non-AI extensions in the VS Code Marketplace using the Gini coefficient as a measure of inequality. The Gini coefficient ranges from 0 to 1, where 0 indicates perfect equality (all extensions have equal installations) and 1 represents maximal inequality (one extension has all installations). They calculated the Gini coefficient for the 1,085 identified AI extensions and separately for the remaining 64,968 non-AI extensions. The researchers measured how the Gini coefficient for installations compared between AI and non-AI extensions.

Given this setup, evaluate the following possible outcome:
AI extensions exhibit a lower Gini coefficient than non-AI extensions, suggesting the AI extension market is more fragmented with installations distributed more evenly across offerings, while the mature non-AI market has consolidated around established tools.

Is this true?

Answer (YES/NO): NO